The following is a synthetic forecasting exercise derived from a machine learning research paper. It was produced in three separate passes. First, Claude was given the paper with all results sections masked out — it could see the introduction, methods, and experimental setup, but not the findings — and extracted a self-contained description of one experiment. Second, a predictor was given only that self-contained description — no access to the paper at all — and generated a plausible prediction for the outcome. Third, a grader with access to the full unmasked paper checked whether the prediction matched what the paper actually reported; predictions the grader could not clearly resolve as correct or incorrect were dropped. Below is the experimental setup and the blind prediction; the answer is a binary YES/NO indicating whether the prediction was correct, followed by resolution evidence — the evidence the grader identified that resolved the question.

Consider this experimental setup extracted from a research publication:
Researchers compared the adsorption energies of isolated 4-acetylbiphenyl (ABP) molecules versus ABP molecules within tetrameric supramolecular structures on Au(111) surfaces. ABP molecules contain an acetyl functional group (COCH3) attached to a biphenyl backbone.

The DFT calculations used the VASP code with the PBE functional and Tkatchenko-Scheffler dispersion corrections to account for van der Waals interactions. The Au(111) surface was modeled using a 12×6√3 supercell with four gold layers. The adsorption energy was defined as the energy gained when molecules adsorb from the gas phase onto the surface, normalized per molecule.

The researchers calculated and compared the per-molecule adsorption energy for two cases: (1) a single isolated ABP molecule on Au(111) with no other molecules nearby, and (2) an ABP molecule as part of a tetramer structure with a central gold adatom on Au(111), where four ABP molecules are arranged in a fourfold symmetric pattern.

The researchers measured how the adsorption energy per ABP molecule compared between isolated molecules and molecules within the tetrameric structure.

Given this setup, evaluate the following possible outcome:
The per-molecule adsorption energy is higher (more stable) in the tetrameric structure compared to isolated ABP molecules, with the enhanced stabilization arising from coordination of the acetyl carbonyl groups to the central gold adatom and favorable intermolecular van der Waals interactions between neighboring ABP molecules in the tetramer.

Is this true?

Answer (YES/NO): NO